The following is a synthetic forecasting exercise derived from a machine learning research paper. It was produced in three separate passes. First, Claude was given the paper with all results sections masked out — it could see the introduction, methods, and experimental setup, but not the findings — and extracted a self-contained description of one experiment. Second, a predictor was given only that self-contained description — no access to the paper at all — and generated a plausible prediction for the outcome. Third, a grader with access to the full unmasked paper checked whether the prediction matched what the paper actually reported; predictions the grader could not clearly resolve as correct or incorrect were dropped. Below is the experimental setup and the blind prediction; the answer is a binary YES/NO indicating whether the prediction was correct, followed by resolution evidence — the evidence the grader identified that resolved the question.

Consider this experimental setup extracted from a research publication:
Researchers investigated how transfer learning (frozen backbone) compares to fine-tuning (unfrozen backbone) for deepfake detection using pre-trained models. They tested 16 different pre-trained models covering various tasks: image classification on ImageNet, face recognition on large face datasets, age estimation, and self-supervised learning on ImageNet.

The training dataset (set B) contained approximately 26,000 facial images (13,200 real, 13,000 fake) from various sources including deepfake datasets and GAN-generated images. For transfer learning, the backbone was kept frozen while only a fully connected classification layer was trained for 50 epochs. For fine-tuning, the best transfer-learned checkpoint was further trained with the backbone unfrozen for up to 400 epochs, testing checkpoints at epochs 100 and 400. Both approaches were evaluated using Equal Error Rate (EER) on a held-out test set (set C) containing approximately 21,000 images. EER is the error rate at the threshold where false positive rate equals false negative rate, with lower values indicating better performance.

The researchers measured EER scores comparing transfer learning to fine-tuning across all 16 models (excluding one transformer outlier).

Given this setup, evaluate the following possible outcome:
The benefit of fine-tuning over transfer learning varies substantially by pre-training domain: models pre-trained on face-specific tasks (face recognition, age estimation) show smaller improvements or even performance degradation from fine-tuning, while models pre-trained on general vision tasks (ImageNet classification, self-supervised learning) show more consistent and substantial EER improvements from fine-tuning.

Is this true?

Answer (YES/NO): NO